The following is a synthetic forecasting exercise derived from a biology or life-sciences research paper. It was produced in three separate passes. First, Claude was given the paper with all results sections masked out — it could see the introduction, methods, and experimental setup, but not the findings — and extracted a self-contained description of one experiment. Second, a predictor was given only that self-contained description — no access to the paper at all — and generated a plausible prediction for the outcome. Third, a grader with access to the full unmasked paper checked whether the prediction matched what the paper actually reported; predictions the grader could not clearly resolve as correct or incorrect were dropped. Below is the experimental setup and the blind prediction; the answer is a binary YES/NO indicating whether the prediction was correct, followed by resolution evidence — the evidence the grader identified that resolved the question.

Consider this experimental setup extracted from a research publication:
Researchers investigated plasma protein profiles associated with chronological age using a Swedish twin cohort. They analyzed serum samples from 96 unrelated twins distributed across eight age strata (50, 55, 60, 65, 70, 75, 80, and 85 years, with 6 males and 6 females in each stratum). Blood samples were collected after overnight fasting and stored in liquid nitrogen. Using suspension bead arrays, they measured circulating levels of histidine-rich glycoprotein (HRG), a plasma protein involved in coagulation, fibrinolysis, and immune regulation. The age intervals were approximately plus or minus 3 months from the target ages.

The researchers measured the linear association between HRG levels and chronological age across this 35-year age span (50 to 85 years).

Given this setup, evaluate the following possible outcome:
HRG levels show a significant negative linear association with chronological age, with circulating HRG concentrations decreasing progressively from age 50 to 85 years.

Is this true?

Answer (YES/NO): NO